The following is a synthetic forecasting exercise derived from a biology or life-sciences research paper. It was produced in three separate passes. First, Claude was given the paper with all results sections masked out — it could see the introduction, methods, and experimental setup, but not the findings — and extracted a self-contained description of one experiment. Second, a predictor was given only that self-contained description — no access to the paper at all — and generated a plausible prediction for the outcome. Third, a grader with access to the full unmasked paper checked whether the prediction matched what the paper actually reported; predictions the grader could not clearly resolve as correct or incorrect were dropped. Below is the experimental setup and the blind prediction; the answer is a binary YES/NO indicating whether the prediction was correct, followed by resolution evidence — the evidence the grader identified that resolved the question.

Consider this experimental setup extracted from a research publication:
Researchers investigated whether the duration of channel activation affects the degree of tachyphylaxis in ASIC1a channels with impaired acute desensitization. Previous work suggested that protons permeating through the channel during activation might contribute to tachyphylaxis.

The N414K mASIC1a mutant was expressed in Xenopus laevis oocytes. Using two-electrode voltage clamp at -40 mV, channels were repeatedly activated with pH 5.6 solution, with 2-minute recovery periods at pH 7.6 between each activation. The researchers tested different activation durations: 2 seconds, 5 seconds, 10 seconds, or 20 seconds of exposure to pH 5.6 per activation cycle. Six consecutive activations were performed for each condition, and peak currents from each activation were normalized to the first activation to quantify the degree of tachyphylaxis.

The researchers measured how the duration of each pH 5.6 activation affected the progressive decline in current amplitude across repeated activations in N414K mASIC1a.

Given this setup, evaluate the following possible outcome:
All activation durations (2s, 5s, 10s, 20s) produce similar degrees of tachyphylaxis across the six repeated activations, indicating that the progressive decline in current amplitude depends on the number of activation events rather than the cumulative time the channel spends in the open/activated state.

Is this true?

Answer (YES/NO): NO